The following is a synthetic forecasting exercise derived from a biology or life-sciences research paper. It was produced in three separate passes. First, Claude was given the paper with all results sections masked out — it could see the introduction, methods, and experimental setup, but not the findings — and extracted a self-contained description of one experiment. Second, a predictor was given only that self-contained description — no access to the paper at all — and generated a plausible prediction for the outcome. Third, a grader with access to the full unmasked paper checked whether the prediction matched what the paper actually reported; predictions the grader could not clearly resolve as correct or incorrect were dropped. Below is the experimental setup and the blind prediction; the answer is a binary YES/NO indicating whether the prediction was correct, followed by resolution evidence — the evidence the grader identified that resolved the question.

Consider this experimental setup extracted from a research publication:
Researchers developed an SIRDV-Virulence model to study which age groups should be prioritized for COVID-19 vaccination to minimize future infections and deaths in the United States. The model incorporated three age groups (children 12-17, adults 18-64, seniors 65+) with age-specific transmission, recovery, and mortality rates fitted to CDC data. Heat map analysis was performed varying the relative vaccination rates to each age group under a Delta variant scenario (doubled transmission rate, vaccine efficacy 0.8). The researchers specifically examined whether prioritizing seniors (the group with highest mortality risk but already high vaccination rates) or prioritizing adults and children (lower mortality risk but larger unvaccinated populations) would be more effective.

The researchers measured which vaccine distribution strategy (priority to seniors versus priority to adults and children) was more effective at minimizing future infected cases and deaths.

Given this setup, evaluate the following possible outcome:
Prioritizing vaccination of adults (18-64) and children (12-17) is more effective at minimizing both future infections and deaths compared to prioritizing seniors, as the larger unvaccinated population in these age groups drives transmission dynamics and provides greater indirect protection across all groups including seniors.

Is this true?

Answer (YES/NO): YES